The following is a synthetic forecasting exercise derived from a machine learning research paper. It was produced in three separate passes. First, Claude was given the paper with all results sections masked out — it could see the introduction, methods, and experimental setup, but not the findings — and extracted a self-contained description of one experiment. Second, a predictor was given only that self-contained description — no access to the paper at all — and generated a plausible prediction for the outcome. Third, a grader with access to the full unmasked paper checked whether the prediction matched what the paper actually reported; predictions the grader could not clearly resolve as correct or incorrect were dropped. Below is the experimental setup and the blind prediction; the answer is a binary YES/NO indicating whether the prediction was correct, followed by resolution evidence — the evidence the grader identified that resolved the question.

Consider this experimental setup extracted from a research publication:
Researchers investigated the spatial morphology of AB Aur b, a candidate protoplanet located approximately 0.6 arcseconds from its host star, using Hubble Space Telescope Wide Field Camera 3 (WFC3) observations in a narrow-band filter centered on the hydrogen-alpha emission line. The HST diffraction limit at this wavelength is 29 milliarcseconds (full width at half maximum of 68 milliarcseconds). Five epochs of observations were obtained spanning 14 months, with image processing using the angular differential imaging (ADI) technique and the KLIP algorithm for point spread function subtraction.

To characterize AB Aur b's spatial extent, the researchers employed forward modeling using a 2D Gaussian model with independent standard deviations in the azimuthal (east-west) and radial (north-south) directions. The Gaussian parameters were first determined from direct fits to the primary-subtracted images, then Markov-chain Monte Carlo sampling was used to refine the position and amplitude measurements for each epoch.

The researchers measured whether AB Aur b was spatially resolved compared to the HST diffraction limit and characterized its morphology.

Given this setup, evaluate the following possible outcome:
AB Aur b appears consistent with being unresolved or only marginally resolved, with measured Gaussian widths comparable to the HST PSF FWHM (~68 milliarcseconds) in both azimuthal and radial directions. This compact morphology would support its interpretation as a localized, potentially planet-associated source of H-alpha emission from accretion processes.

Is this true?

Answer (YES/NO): NO